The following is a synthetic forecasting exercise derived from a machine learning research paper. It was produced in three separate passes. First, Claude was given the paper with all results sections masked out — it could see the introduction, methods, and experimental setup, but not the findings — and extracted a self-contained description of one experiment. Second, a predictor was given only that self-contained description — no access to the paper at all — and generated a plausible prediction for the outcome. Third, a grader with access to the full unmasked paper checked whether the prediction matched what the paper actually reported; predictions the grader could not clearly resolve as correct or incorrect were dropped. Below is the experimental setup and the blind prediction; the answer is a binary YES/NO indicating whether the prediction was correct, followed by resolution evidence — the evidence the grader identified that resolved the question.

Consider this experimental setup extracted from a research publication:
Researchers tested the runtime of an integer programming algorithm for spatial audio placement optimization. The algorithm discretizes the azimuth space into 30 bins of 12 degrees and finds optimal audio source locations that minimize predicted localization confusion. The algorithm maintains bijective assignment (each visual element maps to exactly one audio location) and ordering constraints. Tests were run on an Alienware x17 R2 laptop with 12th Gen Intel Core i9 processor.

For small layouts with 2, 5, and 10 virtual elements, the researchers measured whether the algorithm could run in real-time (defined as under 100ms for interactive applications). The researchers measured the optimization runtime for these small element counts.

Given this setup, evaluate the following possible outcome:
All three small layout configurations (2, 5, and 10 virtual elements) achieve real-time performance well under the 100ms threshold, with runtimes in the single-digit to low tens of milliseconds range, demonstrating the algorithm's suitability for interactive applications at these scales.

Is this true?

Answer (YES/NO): YES